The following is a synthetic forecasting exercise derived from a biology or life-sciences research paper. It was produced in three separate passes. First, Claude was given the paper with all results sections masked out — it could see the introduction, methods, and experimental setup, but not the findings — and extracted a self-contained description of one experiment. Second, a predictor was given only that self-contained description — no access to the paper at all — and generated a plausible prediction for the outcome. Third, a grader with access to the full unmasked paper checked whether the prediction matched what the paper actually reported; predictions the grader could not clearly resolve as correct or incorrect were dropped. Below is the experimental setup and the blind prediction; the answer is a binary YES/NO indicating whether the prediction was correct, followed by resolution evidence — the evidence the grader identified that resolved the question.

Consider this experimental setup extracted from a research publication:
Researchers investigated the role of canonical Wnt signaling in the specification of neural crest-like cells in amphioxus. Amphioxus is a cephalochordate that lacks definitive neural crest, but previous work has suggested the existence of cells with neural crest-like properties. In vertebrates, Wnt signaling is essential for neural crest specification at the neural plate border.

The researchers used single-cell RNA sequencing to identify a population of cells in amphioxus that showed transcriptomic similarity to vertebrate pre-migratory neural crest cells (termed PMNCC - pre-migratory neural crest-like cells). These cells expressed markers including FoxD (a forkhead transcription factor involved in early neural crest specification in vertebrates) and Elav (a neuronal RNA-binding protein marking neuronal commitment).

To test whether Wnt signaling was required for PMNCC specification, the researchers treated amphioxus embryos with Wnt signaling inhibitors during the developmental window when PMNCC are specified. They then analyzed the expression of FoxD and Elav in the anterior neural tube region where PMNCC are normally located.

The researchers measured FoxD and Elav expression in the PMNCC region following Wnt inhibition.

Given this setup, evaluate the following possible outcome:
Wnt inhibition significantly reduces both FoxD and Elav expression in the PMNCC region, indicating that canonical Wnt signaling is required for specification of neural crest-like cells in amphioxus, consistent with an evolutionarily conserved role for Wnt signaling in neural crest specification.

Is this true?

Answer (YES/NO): YES